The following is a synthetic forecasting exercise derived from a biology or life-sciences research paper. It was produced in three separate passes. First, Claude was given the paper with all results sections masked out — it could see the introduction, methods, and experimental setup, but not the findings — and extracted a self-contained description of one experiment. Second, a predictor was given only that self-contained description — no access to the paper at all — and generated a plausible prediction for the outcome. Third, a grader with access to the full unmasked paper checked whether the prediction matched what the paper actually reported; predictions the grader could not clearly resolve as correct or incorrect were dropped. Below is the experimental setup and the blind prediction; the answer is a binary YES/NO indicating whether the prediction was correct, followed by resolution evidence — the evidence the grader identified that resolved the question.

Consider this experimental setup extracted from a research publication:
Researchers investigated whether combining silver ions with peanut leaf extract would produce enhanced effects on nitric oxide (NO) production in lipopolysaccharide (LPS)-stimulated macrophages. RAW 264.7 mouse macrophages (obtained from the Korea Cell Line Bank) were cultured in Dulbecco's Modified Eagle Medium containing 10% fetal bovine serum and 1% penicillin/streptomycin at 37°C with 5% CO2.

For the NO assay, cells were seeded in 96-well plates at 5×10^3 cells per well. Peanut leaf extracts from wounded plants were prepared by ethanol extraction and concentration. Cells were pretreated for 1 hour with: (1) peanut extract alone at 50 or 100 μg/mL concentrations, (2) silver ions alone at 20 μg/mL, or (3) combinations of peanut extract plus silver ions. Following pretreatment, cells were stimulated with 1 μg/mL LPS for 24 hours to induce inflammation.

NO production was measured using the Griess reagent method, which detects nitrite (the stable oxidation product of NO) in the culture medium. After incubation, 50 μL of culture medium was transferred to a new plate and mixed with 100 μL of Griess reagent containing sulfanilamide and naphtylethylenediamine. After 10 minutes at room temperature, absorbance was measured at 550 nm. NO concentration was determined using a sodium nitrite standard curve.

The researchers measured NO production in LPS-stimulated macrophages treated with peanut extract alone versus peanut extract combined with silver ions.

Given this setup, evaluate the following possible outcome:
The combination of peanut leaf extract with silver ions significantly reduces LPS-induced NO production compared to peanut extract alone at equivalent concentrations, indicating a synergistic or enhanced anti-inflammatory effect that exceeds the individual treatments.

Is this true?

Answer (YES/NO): YES